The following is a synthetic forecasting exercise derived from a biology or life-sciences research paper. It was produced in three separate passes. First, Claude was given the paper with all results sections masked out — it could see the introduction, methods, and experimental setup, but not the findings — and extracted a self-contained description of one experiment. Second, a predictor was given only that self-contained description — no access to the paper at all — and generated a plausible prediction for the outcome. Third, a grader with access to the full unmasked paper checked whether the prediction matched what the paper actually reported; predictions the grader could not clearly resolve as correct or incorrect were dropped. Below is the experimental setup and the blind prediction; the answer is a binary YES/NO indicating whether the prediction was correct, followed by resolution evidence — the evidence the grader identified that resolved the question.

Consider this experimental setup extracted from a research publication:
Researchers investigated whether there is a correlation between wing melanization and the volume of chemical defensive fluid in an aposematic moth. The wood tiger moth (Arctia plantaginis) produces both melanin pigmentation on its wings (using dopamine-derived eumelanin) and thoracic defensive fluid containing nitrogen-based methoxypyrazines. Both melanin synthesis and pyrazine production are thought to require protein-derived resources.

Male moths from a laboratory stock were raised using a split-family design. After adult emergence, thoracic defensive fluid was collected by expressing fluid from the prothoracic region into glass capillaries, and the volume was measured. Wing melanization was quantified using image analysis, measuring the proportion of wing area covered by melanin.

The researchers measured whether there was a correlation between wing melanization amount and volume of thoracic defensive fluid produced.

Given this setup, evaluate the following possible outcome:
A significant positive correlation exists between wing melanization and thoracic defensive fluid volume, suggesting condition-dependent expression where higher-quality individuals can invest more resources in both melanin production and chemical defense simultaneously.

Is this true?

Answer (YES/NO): NO